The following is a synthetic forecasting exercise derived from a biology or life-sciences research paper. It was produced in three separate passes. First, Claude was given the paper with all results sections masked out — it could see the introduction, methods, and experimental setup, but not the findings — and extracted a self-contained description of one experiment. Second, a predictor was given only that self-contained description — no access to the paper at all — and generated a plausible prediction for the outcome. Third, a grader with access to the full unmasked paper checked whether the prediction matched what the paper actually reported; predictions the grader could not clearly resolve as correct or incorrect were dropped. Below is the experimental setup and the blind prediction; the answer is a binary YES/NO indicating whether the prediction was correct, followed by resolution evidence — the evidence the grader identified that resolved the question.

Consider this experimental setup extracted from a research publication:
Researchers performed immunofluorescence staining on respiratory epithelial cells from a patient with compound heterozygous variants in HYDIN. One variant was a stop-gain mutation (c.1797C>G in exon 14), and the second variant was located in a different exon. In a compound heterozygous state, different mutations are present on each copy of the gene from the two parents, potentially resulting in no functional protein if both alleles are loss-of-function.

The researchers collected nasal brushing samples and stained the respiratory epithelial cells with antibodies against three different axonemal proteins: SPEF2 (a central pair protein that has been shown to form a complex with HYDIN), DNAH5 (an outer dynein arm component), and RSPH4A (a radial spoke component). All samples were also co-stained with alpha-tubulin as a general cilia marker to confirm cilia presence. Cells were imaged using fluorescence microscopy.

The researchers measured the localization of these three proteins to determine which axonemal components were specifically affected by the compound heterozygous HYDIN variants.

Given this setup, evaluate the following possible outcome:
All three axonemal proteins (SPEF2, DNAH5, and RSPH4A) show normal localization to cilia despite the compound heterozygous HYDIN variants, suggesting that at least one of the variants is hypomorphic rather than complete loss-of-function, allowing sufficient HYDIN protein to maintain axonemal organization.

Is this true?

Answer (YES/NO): NO